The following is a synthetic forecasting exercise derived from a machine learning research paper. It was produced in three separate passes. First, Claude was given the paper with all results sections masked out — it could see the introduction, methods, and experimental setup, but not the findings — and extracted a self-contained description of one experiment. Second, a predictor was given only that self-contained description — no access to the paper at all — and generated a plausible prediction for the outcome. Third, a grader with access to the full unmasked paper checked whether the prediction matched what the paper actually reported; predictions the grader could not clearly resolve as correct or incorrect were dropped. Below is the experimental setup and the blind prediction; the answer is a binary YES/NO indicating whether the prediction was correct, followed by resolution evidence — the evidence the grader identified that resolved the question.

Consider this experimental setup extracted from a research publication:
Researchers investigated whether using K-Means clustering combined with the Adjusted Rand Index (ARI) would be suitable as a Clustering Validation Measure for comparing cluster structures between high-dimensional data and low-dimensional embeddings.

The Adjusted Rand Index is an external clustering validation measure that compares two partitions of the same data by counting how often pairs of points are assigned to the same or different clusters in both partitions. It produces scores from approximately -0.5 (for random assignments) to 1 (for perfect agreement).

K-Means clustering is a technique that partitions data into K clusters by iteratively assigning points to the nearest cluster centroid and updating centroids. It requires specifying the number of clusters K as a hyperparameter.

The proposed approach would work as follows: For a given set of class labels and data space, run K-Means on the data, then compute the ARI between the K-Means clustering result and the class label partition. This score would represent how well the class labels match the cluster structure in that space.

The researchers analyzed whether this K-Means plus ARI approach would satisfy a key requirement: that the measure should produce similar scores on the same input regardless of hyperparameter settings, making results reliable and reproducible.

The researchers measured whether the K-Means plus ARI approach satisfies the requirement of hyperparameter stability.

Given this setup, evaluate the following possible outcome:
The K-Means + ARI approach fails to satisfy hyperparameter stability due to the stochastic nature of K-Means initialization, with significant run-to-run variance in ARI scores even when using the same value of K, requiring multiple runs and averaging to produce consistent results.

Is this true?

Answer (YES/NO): NO